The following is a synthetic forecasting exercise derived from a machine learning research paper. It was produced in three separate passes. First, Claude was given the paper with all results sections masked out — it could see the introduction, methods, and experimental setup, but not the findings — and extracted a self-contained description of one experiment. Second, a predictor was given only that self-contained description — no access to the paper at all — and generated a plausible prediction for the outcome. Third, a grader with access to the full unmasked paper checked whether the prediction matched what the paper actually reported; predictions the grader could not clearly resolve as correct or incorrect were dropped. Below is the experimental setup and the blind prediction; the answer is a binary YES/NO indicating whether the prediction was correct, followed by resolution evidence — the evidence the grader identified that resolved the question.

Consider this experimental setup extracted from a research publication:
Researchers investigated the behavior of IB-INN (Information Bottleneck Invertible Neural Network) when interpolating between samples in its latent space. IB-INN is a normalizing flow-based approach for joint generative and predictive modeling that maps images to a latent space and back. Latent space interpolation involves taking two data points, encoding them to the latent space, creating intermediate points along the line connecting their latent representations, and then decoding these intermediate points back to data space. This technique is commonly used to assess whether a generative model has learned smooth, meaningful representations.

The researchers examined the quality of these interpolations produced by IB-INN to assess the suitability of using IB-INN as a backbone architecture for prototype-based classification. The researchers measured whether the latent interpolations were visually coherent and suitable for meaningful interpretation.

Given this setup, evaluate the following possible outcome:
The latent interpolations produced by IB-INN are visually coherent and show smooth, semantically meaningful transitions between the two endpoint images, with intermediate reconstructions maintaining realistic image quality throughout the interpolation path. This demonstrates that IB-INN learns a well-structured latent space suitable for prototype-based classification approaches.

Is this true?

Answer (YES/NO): NO